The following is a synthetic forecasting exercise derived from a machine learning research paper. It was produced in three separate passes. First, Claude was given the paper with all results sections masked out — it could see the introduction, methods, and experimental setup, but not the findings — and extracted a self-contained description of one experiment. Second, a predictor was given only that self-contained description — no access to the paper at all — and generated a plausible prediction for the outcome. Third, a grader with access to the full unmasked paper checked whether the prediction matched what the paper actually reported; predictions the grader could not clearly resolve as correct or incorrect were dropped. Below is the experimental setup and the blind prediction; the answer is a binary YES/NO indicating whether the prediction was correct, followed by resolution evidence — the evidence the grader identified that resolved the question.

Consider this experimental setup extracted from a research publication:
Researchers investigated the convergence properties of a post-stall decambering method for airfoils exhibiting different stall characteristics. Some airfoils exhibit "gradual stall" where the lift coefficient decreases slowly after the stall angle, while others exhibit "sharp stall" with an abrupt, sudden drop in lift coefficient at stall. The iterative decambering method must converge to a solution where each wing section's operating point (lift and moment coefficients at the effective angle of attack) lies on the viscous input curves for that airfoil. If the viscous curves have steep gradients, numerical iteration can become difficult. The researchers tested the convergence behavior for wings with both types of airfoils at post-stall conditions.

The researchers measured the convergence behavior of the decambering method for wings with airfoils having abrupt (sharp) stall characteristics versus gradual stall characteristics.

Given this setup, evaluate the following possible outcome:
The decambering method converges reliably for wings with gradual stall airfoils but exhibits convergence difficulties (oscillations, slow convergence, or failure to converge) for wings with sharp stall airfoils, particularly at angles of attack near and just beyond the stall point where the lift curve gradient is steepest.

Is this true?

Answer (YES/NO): YES